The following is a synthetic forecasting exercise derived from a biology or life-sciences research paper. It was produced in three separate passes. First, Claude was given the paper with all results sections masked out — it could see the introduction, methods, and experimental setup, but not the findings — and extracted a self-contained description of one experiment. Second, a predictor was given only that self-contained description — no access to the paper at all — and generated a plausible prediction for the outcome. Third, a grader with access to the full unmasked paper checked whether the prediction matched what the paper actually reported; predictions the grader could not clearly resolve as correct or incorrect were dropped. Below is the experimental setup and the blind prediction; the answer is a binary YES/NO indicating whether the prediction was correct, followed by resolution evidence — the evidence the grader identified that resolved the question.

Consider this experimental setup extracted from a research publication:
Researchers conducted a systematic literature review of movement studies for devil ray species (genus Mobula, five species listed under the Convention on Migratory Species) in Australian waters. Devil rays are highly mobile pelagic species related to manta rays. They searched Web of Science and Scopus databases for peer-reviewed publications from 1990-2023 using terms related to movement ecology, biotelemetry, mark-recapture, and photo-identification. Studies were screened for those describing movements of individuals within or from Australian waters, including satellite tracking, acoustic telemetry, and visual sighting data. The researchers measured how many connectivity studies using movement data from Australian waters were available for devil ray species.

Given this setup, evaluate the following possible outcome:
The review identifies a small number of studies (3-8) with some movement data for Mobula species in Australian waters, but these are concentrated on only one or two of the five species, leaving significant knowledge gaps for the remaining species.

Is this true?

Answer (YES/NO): NO